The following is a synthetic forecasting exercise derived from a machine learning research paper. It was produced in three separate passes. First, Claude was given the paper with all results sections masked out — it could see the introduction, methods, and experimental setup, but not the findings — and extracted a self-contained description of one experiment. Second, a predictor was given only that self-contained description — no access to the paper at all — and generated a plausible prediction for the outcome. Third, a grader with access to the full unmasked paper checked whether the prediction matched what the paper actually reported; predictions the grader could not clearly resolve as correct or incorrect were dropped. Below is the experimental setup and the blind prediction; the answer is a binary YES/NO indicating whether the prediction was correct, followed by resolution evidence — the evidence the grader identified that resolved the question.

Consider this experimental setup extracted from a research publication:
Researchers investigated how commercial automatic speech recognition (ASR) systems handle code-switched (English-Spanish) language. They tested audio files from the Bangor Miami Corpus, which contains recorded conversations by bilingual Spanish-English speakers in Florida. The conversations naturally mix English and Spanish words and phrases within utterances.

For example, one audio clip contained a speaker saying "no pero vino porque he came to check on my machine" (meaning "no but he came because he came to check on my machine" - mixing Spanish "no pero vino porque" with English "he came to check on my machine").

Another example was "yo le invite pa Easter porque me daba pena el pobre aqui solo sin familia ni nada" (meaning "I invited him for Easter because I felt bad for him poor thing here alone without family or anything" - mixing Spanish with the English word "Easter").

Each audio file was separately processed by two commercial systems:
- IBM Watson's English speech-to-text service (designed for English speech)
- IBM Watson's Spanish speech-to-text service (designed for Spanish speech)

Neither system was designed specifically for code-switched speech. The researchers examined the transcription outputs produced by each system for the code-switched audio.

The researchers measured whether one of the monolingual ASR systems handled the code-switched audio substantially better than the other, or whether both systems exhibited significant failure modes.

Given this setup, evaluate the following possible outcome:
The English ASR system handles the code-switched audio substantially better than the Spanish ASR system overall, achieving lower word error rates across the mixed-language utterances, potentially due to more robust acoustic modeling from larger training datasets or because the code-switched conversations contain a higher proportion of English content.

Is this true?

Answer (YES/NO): NO